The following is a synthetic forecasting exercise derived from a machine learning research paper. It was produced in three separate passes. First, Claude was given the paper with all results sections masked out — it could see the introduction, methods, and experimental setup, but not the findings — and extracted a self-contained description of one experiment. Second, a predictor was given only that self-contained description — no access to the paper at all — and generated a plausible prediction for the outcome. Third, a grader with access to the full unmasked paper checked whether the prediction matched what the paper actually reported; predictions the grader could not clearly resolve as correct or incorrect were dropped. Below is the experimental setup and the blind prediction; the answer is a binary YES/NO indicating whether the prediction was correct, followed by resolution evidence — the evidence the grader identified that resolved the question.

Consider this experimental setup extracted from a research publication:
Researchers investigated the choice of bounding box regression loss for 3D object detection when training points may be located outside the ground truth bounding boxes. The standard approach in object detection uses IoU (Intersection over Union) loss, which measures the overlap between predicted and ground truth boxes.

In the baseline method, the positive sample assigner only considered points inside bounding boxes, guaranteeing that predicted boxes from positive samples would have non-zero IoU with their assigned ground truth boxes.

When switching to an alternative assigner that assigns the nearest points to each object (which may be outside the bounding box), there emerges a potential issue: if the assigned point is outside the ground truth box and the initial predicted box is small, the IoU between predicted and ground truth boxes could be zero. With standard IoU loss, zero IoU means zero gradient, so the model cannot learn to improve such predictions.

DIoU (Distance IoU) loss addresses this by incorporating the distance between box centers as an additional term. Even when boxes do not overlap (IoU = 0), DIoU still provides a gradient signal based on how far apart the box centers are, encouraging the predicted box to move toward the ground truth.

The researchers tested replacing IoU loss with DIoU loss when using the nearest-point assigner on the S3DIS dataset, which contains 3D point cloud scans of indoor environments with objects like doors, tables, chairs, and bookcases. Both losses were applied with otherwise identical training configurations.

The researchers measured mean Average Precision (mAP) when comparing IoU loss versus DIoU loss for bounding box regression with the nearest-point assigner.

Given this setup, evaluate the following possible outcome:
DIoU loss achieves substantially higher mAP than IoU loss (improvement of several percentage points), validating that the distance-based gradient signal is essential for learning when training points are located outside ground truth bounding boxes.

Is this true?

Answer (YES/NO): NO